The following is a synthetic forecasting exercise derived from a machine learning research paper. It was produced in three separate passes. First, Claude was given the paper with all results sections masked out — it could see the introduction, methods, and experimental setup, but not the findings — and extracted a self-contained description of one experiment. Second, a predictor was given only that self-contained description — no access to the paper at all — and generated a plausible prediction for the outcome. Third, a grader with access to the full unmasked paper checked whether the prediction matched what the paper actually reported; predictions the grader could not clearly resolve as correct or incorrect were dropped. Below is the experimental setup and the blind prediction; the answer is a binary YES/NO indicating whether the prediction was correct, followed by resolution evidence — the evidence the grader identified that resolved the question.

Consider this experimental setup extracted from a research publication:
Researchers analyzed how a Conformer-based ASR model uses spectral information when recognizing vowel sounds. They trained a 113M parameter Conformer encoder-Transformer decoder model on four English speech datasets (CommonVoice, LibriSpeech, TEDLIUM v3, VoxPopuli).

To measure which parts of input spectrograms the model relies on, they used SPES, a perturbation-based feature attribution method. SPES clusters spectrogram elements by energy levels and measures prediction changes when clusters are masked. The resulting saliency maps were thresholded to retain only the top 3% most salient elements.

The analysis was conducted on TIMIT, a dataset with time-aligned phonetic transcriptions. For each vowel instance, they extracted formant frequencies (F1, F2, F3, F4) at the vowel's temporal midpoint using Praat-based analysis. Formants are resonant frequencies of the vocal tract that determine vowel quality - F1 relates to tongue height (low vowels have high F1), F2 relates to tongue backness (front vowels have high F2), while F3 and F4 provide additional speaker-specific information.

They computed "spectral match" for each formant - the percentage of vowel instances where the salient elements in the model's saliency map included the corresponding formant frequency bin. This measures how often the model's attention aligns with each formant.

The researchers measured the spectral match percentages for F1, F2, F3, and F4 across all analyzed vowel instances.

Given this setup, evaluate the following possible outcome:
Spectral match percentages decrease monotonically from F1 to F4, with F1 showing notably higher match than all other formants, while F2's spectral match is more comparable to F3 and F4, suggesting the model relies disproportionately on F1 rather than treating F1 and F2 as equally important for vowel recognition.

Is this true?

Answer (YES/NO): NO